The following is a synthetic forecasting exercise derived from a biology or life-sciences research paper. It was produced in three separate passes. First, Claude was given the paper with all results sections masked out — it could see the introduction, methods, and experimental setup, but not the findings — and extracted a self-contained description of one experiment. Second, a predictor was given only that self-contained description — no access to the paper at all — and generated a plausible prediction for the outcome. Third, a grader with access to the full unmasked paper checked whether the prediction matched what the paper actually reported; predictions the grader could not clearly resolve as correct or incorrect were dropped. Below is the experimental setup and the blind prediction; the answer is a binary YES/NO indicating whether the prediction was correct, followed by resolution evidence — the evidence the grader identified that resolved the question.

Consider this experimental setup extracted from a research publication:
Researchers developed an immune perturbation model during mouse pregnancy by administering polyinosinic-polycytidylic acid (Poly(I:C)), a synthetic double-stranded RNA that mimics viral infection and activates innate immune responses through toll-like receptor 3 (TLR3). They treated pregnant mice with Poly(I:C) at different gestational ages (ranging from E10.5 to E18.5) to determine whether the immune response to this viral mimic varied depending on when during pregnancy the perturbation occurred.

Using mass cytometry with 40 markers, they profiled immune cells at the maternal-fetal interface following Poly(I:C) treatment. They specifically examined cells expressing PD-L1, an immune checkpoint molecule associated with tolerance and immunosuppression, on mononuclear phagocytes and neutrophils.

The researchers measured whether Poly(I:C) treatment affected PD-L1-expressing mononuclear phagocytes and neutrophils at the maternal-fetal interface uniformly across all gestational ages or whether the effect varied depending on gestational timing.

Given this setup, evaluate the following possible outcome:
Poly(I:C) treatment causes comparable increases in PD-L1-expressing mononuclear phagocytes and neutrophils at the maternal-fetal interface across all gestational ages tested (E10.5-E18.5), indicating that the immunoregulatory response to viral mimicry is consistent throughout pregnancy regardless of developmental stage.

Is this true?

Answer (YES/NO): NO